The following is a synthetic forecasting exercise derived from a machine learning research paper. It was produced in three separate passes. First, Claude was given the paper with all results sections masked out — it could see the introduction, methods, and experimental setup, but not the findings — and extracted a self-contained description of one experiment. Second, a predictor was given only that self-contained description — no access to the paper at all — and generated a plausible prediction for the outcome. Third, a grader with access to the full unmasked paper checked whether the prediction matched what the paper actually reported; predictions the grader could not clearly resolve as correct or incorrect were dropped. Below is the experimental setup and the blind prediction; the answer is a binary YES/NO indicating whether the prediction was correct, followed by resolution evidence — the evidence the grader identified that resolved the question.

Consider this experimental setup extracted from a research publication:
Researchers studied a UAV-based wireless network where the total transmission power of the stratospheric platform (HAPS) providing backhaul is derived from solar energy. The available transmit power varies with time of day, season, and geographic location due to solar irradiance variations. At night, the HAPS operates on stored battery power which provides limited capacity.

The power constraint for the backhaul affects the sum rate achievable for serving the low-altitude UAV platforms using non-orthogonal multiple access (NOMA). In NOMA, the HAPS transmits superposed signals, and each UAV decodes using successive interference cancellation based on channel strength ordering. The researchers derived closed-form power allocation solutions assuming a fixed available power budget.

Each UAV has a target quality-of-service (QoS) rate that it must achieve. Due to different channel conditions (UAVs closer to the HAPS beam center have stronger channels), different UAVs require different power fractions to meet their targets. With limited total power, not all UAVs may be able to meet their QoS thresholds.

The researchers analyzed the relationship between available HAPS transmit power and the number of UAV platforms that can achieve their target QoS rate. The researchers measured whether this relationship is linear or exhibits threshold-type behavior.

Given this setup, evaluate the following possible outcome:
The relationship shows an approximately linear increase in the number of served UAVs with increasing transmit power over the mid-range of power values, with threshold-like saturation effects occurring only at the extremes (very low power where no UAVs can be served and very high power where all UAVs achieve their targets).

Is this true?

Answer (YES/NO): NO